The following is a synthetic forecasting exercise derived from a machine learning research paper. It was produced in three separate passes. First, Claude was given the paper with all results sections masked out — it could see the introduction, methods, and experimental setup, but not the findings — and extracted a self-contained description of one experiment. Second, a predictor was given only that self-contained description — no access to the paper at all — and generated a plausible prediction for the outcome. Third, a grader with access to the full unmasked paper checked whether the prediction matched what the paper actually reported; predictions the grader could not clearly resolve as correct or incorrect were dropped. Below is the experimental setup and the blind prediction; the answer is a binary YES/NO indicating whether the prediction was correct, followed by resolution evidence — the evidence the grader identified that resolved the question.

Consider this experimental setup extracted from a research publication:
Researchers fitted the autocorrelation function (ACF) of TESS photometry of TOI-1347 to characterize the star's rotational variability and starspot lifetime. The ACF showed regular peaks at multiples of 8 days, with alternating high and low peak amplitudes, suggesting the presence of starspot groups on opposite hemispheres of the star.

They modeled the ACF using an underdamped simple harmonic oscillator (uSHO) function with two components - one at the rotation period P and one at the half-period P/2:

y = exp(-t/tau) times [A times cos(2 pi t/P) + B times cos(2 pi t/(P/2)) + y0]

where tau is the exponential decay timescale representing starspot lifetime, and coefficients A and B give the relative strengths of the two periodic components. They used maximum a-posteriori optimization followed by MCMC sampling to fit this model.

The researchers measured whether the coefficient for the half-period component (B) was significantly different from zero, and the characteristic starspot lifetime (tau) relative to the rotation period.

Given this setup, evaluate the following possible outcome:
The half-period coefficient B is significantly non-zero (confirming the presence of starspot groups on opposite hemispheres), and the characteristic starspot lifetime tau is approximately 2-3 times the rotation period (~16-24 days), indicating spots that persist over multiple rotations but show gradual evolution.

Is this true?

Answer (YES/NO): NO